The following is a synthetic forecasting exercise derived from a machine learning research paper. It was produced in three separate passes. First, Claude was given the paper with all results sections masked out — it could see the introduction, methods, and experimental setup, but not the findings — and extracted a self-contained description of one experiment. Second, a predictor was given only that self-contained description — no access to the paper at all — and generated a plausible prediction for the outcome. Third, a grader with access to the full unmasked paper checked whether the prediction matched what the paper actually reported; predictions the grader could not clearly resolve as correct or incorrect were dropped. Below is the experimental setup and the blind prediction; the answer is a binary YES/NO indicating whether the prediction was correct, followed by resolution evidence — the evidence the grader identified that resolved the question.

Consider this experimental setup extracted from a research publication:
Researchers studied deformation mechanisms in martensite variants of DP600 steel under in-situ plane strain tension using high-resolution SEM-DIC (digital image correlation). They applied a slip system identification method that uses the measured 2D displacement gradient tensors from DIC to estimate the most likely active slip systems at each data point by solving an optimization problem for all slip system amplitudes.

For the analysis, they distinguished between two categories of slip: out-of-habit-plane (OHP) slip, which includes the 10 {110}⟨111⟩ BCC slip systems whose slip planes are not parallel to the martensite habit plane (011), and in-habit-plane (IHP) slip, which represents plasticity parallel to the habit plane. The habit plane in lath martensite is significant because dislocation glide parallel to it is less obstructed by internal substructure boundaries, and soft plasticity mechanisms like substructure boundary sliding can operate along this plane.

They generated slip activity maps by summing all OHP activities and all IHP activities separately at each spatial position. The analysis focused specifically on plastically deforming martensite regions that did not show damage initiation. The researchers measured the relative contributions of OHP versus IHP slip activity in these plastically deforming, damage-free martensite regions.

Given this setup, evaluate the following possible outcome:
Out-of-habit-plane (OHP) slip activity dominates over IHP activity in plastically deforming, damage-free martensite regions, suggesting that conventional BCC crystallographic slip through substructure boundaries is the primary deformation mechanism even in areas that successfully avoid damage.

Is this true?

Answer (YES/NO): NO